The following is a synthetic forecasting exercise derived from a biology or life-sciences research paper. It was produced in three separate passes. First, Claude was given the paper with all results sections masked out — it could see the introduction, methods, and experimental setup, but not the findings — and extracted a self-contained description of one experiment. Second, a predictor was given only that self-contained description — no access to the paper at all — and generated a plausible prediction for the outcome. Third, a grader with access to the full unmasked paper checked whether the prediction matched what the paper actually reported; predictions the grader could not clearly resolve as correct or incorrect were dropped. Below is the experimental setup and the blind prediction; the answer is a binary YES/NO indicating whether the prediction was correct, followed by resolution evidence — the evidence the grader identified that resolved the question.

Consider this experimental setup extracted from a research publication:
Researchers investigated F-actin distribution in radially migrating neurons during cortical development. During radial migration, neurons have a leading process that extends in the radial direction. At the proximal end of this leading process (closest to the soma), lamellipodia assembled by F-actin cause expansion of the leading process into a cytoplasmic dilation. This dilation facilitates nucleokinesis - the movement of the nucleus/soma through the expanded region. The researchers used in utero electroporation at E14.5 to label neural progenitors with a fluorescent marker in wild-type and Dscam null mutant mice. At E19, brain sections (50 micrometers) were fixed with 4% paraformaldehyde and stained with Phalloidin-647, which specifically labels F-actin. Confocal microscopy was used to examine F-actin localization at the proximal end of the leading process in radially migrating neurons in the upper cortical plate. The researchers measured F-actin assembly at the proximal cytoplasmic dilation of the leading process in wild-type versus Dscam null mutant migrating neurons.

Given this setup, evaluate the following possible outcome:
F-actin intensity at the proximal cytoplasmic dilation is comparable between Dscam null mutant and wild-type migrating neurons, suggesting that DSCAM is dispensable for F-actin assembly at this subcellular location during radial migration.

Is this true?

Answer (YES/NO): NO